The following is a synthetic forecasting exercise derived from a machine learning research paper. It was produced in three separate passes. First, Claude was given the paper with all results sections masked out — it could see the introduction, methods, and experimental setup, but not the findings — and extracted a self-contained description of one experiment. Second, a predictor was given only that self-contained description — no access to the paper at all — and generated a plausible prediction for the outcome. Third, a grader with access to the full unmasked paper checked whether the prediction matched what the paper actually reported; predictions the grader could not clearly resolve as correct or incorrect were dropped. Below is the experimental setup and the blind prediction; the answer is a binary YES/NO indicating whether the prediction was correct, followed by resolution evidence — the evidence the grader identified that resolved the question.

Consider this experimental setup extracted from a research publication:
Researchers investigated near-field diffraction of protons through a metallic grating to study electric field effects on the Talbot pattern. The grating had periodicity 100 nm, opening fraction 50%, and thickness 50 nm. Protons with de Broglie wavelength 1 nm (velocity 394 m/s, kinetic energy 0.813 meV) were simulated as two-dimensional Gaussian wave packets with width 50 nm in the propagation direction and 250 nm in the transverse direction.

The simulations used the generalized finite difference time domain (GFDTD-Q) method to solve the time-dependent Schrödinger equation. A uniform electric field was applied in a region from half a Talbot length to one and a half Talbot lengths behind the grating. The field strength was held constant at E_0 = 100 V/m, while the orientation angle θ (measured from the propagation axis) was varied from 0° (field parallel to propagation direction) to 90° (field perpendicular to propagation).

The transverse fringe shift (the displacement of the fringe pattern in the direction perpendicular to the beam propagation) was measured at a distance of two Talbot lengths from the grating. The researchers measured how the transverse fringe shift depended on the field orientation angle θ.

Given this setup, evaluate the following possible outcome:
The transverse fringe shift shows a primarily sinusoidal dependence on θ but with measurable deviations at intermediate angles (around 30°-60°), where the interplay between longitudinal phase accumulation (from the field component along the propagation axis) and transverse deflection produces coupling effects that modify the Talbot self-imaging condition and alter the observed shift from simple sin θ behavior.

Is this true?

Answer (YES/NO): NO